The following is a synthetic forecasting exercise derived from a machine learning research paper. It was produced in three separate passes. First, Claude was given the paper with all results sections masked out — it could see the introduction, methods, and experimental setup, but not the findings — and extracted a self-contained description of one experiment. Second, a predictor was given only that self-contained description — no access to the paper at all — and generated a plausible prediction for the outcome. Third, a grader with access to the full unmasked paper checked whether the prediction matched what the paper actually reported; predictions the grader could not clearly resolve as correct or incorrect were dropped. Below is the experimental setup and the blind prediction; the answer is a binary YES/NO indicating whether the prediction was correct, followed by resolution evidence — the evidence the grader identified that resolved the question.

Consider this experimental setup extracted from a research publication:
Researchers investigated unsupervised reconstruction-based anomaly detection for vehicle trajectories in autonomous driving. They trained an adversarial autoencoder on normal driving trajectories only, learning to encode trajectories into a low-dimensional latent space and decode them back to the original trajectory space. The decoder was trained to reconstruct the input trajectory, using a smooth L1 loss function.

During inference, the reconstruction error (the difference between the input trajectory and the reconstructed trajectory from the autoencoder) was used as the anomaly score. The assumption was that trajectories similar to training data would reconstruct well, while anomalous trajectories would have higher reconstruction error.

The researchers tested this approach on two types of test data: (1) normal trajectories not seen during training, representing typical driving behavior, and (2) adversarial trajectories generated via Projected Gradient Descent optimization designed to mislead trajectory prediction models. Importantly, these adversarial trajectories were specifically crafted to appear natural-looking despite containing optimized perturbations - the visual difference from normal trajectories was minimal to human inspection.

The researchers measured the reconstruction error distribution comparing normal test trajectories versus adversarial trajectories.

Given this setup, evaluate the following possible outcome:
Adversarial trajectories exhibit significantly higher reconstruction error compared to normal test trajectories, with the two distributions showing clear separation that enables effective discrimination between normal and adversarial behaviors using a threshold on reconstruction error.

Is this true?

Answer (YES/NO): NO